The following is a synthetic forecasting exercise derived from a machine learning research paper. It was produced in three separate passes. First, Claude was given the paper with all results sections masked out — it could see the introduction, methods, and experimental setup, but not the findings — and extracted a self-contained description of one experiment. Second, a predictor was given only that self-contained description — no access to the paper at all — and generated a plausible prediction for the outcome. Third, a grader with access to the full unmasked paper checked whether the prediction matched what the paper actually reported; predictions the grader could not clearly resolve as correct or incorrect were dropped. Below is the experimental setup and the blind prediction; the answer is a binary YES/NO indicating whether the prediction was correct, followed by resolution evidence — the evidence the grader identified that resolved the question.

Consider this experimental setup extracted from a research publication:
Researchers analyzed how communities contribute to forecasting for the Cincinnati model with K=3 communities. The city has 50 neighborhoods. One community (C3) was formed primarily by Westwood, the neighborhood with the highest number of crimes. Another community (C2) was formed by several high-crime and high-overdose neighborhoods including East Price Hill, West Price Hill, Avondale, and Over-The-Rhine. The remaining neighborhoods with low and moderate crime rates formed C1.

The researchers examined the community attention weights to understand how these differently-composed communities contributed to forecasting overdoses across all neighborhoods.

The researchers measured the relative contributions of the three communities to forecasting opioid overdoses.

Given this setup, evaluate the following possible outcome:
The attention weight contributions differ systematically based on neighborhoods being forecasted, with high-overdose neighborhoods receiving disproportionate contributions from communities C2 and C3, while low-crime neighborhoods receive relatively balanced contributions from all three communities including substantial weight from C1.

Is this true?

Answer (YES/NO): NO